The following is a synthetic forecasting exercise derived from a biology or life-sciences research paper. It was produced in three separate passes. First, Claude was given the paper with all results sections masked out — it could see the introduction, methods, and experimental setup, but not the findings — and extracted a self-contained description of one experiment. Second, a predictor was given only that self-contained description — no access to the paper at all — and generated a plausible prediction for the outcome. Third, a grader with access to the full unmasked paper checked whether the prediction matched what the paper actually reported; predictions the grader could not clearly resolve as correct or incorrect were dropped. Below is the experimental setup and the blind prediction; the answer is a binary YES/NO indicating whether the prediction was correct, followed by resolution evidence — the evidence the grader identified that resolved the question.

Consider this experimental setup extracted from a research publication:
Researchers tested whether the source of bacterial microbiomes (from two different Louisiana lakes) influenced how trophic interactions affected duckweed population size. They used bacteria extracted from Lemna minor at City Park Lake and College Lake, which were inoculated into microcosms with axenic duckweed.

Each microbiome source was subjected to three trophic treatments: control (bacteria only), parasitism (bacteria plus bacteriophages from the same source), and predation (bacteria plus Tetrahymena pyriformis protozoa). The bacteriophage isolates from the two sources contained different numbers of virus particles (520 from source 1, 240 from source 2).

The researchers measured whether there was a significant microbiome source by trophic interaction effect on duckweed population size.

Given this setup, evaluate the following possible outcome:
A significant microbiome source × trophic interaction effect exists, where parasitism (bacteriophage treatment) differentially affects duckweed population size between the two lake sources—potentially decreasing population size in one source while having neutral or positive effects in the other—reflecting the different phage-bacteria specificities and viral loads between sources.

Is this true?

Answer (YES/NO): NO